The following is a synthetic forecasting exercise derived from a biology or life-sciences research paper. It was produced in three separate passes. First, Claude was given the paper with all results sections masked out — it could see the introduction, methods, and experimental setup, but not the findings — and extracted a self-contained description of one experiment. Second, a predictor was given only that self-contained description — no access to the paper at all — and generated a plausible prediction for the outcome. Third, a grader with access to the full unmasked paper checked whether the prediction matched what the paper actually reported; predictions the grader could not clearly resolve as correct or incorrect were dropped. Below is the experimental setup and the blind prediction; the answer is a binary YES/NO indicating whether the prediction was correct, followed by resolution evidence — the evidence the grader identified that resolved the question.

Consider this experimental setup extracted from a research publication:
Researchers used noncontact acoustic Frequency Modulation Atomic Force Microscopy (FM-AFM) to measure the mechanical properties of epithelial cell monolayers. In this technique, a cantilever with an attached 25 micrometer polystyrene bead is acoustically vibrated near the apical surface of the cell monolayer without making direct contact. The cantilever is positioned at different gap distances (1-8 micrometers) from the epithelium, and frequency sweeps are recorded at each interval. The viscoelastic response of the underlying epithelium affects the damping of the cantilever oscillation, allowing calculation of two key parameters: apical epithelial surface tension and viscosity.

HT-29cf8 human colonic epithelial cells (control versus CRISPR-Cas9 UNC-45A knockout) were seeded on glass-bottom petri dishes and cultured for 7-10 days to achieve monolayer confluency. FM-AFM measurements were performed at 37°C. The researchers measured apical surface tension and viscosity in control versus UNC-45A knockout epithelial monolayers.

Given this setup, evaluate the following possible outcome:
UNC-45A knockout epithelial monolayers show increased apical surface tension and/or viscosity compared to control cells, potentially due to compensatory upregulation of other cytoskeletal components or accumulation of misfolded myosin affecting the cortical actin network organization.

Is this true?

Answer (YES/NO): NO